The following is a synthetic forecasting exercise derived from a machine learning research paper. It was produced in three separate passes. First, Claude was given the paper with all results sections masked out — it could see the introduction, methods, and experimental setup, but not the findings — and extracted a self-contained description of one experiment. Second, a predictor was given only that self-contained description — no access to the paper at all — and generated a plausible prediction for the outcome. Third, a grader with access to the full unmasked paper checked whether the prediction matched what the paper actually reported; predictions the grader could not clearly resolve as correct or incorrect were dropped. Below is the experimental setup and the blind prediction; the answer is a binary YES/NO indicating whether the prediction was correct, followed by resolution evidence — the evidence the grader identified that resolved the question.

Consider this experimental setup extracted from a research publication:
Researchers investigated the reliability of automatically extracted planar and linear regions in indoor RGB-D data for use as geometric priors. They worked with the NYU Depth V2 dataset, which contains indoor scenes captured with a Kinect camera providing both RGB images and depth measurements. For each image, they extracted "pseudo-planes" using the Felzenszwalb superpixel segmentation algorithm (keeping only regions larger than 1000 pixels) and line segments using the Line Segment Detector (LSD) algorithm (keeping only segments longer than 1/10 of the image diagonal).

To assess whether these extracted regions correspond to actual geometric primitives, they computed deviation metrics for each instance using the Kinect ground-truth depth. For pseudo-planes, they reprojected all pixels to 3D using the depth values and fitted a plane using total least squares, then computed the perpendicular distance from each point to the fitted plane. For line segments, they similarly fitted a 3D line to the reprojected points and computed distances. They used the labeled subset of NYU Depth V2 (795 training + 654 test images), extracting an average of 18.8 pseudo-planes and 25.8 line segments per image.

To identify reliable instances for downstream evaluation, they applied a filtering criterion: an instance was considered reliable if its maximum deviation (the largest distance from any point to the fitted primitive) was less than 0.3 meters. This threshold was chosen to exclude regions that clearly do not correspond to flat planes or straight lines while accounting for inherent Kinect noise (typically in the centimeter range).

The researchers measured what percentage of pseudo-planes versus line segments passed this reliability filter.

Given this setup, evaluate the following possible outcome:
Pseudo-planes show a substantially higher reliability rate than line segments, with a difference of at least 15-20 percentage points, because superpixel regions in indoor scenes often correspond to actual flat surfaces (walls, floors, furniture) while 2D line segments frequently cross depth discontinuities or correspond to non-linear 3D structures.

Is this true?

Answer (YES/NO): NO